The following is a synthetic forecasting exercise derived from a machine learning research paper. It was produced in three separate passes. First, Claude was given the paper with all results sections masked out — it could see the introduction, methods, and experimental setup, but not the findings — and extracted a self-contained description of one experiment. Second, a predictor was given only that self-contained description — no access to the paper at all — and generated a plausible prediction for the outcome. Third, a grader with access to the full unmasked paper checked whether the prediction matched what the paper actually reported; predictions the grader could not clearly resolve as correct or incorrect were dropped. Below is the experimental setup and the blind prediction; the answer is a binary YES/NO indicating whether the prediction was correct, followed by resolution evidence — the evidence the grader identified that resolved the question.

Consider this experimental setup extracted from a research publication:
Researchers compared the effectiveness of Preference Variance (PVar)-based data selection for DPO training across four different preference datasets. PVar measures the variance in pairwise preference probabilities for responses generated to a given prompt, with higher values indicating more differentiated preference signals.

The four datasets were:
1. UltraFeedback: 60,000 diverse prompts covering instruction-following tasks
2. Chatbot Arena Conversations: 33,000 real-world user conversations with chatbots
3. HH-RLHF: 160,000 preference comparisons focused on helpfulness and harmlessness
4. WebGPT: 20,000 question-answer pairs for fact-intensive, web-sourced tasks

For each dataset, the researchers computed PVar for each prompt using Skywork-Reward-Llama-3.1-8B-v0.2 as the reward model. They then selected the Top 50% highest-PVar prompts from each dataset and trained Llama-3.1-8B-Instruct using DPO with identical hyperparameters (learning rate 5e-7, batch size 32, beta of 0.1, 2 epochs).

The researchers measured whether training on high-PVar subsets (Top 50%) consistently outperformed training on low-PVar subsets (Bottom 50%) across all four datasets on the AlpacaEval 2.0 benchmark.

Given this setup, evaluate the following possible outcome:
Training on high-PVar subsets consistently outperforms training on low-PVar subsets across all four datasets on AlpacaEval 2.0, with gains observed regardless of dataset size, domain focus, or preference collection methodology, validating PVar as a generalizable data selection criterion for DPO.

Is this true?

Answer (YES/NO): YES